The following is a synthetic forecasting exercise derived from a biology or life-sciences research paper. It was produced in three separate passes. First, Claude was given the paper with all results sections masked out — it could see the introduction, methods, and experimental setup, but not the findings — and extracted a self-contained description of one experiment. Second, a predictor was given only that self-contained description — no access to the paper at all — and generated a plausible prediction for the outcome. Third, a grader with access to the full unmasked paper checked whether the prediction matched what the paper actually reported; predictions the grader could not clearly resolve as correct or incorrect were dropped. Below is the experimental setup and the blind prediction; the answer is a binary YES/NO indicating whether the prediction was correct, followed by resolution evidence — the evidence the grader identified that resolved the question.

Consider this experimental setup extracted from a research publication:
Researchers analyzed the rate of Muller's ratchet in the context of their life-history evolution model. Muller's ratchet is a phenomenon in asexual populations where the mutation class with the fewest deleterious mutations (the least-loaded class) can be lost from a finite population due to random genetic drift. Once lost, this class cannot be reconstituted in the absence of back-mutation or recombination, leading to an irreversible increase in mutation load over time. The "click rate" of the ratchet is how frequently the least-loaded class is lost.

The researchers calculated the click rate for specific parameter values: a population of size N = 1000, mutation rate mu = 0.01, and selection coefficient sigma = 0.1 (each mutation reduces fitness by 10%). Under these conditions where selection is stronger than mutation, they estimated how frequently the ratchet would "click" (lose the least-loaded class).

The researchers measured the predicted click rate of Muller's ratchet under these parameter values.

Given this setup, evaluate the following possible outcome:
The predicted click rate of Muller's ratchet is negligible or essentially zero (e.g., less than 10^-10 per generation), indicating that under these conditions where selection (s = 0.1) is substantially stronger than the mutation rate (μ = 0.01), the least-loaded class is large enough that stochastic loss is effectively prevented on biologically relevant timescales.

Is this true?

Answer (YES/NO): YES